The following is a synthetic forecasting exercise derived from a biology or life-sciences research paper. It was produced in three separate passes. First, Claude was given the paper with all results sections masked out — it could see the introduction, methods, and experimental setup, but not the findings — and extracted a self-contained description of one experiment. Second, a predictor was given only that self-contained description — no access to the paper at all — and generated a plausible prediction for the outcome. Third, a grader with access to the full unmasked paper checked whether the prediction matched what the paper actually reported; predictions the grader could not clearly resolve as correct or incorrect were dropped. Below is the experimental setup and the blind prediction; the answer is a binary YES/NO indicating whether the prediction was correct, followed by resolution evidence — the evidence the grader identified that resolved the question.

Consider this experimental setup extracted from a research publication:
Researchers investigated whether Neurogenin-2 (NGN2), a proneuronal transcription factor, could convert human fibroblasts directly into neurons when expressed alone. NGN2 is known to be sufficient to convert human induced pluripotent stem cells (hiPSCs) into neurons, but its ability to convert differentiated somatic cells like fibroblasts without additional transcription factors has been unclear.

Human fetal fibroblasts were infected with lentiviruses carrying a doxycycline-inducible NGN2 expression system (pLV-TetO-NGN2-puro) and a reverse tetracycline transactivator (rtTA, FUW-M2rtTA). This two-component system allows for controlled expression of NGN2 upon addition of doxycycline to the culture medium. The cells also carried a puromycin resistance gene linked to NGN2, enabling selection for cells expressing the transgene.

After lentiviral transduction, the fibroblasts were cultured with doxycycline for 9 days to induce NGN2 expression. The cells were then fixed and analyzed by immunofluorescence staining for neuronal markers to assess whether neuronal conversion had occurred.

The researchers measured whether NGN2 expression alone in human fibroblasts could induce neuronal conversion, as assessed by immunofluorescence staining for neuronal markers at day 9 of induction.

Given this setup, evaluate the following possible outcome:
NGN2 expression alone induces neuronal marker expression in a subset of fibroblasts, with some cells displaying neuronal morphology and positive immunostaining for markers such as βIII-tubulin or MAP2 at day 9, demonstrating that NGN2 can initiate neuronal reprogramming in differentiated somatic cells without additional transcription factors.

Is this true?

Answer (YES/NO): NO